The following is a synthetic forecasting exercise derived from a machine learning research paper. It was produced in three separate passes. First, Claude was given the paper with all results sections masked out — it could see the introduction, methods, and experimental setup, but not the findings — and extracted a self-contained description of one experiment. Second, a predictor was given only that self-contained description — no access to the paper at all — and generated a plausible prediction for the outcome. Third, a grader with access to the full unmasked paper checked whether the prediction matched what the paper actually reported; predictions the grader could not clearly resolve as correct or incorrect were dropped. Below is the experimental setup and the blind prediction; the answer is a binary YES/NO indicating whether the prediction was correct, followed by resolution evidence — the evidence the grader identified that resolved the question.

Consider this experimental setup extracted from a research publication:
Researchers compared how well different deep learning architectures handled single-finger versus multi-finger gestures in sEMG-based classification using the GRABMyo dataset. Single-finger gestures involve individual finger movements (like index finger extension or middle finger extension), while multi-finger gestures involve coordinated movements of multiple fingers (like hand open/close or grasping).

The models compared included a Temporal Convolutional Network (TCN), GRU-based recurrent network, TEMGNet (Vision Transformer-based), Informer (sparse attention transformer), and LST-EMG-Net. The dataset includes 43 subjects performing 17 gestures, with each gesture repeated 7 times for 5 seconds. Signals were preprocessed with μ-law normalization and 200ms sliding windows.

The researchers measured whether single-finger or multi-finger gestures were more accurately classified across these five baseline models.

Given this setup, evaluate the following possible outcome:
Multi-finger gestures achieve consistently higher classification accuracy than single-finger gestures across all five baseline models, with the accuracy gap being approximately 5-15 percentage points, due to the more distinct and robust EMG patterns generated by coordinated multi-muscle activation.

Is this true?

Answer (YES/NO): NO